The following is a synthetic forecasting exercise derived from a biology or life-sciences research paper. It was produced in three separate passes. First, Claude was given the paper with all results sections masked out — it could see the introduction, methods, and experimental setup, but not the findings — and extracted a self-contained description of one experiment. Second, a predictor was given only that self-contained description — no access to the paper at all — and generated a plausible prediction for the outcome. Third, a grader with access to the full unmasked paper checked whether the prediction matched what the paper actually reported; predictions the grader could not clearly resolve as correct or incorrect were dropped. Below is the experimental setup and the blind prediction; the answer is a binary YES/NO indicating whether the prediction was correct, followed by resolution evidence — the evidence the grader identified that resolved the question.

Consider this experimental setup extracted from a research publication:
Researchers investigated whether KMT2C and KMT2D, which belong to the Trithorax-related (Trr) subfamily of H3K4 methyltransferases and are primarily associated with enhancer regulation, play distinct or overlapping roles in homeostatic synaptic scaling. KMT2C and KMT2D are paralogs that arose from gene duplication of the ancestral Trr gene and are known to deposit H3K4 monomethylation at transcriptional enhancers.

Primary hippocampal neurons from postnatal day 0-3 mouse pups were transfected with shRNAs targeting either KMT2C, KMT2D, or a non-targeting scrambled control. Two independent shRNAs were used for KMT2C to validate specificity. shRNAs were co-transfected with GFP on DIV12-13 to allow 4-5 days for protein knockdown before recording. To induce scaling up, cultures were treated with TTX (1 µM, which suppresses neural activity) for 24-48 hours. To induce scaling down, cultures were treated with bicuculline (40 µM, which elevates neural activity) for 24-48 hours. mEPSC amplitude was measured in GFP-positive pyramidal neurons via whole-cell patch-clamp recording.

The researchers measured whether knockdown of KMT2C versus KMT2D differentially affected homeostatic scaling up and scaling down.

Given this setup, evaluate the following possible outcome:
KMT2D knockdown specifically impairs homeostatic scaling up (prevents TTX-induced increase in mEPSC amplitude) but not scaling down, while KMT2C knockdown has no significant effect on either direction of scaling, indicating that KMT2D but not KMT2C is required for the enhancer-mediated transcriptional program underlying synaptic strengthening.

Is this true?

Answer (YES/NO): NO